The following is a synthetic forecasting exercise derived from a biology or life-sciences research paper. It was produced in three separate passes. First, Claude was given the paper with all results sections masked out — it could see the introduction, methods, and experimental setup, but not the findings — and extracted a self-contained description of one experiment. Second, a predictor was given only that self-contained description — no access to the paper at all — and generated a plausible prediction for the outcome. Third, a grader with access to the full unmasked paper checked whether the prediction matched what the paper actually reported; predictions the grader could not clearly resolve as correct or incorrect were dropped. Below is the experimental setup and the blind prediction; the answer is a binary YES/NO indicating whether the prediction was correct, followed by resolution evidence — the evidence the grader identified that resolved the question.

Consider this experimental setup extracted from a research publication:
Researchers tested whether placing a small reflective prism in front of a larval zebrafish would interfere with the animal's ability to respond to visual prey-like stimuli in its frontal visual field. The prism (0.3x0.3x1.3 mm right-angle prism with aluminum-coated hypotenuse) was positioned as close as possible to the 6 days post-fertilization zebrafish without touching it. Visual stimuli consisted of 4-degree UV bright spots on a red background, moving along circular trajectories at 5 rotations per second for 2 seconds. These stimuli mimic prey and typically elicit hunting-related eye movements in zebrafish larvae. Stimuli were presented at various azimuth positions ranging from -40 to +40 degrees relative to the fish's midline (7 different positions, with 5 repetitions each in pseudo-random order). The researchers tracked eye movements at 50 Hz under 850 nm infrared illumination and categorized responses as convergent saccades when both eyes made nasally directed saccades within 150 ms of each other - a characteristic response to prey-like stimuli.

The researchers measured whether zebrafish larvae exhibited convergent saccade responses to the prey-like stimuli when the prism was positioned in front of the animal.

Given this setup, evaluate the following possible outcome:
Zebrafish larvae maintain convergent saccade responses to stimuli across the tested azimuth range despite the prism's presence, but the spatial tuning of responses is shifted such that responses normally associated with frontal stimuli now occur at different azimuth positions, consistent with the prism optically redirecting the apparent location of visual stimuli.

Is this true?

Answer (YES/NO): NO